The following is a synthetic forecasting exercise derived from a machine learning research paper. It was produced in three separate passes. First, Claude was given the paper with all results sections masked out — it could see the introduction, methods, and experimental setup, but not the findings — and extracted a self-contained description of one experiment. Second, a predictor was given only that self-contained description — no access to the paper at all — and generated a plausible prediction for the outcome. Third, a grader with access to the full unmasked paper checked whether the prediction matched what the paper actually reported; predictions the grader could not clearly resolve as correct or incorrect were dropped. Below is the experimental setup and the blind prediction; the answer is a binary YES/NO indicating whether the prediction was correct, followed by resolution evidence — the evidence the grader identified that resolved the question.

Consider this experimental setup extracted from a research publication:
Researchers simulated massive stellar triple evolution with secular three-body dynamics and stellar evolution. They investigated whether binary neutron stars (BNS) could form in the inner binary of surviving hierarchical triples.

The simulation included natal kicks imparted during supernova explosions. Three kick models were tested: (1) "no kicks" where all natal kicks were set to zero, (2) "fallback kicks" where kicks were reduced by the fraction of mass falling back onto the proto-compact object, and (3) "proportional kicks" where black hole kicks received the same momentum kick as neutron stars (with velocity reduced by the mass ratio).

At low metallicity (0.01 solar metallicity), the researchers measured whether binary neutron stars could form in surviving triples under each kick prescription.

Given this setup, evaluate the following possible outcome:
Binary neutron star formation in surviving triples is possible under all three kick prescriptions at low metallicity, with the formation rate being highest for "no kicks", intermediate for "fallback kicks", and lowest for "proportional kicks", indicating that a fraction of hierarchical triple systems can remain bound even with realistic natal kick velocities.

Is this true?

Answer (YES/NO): NO